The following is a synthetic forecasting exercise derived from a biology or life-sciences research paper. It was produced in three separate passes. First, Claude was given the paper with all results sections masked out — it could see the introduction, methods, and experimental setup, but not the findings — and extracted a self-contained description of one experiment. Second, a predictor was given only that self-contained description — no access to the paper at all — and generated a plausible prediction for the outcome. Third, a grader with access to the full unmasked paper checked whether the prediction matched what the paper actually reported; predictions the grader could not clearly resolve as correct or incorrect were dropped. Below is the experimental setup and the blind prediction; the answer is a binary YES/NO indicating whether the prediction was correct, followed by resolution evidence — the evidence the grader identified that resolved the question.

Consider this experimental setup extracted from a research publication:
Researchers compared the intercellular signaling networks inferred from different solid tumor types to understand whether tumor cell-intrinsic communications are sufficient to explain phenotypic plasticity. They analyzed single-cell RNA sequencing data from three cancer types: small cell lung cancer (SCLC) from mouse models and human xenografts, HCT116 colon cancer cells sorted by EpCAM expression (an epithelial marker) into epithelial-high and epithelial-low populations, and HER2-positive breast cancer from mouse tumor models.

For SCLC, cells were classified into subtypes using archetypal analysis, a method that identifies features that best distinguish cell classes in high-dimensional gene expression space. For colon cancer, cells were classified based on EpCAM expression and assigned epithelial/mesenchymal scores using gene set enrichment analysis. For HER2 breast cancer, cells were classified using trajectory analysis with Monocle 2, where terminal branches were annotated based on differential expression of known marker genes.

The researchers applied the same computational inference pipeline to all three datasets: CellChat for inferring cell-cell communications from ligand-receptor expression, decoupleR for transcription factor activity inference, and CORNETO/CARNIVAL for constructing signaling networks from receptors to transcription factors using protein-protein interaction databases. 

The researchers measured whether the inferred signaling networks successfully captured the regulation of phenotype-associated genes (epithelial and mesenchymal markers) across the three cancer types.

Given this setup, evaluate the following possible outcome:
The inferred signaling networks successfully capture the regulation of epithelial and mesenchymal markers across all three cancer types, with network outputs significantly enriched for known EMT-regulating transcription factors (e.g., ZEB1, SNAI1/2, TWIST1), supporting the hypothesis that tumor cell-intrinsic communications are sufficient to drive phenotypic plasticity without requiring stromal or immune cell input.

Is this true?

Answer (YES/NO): NO